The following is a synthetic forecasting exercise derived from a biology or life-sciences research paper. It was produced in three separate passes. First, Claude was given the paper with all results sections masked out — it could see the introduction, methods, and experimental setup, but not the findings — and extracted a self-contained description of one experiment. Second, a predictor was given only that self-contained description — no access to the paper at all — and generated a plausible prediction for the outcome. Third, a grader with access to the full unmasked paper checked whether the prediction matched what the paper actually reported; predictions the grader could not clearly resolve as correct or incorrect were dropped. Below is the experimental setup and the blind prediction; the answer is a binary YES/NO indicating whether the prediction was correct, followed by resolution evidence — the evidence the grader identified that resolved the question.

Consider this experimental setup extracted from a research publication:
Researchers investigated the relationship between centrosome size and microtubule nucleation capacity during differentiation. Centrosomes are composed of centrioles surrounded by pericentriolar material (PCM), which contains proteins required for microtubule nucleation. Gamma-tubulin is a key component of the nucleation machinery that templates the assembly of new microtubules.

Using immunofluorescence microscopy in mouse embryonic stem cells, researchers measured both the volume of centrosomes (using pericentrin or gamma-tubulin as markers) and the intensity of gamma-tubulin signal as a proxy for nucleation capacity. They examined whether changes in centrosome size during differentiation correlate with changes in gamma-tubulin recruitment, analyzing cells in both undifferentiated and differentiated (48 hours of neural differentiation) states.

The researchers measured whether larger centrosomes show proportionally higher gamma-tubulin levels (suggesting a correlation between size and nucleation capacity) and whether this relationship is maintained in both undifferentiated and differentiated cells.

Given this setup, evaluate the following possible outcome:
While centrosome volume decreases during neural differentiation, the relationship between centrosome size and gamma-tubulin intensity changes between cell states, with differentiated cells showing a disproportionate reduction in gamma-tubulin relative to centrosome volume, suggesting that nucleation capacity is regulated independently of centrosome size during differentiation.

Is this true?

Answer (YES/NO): NO